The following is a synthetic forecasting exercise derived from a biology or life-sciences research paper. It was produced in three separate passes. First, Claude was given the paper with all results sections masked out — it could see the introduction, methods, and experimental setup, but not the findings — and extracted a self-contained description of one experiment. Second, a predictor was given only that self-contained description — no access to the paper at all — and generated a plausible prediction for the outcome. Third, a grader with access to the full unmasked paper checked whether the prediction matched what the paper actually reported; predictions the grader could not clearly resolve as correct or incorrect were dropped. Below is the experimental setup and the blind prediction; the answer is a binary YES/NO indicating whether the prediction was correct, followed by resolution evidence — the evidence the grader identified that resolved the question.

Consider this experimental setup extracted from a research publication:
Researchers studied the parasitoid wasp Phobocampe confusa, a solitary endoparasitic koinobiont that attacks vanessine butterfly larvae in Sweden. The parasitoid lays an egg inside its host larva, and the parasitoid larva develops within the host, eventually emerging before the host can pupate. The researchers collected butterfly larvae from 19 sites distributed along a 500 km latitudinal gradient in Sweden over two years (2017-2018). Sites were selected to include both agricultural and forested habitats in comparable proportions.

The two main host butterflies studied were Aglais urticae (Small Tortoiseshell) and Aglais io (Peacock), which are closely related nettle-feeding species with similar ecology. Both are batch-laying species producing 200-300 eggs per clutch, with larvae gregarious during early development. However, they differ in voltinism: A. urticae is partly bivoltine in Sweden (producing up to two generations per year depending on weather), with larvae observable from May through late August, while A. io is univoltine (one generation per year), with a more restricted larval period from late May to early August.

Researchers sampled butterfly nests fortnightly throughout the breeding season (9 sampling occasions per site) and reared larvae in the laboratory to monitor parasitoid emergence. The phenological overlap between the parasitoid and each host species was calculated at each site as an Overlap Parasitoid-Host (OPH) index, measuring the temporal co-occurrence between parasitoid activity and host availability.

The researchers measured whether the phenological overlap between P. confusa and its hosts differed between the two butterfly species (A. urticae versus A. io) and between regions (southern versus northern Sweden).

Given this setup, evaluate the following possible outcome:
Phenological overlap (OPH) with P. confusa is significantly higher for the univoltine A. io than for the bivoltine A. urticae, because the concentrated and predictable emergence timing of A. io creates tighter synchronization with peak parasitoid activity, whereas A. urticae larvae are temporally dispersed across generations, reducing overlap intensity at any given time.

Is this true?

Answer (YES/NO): NO